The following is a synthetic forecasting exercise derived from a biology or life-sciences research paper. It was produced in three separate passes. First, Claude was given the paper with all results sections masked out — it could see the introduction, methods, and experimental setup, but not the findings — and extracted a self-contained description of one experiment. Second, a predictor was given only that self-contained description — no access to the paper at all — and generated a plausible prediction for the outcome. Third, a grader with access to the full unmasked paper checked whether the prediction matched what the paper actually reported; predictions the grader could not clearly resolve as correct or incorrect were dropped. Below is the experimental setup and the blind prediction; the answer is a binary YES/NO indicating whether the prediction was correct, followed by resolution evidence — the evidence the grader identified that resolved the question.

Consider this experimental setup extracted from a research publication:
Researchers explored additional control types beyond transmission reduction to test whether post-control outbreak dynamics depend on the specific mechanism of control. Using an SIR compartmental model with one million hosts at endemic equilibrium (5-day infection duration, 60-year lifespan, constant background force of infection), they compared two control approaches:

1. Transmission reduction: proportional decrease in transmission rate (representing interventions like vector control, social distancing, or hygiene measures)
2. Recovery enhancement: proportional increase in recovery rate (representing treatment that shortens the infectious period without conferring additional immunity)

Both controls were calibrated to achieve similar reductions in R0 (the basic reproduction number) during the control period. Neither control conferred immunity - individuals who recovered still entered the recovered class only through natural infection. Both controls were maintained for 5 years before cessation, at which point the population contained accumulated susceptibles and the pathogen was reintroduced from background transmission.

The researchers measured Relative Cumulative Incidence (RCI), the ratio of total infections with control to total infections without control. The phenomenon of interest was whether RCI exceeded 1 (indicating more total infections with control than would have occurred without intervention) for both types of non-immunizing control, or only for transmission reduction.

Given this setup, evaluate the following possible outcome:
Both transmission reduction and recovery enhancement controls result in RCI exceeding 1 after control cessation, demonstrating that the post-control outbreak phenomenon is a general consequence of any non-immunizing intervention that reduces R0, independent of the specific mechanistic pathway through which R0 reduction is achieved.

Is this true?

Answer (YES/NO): YES